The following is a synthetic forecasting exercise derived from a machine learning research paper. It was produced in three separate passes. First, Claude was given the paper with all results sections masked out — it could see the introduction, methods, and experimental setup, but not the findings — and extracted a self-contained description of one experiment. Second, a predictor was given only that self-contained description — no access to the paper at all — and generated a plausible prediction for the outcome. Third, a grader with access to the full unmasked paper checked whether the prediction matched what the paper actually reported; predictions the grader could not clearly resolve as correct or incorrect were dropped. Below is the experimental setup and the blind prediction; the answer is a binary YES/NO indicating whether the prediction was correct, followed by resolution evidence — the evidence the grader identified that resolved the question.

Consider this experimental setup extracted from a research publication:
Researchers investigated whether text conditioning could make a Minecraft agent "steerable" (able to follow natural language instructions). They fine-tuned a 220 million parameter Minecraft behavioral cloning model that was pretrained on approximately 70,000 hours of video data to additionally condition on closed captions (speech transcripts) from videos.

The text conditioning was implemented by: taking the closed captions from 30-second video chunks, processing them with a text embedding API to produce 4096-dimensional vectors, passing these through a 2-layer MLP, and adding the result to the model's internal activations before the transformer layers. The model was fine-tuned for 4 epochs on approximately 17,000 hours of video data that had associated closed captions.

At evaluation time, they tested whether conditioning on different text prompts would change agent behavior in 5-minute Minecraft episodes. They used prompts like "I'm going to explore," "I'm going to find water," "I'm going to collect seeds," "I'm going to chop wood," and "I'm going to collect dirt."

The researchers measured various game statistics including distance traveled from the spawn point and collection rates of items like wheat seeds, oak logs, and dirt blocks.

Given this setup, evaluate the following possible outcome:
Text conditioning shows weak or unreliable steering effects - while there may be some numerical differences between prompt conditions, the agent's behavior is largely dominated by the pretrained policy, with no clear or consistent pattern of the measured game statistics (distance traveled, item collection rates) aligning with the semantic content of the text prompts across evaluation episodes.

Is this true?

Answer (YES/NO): NO